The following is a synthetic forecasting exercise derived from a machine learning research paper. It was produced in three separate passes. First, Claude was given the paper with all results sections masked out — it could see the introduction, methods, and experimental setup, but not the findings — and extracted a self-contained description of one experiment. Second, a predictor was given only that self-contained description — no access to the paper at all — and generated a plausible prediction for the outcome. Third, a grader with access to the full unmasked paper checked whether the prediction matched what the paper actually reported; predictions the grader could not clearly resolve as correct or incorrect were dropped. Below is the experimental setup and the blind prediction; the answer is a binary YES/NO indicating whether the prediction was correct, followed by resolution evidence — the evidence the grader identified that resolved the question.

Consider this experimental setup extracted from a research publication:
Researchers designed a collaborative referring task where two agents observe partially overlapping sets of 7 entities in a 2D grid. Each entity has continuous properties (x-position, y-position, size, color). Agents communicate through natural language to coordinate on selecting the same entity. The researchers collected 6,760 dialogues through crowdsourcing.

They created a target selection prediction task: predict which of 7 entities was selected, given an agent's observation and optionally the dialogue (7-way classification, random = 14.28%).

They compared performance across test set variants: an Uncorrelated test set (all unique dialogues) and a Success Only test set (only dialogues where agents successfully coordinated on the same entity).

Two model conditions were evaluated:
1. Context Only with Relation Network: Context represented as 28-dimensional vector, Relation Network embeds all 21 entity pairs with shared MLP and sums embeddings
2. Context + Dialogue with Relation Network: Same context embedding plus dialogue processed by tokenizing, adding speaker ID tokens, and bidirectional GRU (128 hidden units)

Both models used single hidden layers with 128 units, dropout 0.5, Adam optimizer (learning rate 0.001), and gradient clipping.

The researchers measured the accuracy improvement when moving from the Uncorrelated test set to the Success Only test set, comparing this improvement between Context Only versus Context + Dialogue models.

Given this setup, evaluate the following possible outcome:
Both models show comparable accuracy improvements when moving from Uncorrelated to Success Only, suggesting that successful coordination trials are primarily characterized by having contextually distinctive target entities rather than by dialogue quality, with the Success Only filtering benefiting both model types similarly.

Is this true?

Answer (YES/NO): NO